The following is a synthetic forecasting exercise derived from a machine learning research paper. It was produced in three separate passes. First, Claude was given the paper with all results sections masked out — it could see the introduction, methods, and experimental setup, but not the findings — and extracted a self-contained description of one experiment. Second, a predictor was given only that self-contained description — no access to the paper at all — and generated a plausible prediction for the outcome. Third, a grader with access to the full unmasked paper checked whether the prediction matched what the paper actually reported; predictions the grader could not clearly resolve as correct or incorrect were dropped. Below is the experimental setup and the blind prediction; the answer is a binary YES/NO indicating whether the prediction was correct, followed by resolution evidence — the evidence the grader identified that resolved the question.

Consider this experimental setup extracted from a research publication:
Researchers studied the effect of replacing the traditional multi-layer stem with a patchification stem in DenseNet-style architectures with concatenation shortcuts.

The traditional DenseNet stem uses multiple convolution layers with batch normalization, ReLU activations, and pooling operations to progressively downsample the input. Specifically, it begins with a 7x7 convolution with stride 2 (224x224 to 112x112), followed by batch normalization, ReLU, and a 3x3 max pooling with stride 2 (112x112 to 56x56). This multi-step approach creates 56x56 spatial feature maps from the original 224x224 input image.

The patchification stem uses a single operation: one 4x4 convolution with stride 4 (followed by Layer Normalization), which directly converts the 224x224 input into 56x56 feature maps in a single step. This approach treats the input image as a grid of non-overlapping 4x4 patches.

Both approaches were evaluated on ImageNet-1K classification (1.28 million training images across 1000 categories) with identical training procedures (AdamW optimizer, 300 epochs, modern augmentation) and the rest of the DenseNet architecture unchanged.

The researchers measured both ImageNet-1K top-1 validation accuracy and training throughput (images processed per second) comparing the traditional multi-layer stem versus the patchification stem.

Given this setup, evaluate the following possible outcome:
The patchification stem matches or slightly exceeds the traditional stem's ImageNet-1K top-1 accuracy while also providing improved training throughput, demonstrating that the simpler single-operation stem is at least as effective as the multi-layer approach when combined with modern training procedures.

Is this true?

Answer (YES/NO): YES